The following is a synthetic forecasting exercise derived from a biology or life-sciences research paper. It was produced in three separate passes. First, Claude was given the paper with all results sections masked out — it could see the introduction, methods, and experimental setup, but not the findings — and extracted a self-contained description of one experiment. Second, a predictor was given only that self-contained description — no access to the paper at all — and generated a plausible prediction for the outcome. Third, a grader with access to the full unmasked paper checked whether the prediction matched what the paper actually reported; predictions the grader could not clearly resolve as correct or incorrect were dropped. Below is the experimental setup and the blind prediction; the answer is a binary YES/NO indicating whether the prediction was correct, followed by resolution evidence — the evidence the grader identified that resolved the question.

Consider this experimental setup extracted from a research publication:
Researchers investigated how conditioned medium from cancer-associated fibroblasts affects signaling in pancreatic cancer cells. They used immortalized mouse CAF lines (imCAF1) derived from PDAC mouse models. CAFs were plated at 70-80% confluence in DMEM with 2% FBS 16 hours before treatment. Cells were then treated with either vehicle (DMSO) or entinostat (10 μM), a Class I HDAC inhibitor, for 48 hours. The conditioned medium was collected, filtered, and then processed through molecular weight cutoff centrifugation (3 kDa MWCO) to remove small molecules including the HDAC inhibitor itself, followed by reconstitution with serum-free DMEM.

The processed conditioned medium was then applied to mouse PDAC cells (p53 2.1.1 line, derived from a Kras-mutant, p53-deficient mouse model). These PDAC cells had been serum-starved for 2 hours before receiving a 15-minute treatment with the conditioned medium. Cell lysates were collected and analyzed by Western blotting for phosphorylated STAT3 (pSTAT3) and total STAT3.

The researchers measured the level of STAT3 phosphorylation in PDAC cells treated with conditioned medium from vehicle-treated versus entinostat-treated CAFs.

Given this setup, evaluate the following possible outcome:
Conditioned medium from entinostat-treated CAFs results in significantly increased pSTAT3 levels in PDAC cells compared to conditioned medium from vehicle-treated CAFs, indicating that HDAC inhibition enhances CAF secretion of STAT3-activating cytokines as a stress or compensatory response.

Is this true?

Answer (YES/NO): NO